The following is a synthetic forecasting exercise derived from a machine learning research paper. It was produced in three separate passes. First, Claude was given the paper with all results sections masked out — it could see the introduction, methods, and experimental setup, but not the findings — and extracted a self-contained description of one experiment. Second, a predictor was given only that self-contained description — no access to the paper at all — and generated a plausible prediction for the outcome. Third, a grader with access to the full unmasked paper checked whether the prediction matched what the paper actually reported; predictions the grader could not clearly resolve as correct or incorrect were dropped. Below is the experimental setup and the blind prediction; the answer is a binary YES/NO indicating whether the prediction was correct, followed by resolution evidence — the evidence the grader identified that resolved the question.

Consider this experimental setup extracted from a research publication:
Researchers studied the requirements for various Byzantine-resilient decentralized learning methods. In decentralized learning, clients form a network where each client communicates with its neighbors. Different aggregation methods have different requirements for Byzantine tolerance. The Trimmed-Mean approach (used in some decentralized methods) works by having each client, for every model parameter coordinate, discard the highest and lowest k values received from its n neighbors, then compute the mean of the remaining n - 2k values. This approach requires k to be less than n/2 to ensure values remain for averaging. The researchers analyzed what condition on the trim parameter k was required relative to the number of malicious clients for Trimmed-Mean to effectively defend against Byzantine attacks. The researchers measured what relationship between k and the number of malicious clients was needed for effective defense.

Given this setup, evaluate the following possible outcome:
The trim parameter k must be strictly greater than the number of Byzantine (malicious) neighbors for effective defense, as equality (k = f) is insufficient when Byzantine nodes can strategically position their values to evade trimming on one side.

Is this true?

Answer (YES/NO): NO